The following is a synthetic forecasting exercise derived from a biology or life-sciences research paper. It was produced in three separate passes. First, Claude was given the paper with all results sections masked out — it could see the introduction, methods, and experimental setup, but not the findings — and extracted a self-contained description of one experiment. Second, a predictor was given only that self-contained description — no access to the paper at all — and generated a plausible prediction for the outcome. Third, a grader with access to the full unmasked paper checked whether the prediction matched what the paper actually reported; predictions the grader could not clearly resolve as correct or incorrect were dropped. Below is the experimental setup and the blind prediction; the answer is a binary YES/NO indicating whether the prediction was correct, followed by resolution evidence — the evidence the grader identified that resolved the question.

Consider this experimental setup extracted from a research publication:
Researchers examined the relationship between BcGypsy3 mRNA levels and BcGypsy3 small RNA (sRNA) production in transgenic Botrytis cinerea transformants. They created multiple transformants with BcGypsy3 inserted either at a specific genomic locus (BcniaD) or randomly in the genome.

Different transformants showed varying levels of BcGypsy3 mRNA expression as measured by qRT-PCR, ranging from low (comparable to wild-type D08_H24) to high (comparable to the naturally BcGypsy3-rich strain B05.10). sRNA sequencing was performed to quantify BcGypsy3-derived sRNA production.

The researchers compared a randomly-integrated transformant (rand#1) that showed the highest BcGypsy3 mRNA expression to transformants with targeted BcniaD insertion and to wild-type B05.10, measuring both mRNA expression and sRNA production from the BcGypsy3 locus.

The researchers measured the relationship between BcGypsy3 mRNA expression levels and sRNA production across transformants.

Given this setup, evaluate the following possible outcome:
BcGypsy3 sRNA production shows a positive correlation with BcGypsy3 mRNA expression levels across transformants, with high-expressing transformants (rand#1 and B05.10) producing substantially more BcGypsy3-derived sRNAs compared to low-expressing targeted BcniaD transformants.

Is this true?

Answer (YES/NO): NO